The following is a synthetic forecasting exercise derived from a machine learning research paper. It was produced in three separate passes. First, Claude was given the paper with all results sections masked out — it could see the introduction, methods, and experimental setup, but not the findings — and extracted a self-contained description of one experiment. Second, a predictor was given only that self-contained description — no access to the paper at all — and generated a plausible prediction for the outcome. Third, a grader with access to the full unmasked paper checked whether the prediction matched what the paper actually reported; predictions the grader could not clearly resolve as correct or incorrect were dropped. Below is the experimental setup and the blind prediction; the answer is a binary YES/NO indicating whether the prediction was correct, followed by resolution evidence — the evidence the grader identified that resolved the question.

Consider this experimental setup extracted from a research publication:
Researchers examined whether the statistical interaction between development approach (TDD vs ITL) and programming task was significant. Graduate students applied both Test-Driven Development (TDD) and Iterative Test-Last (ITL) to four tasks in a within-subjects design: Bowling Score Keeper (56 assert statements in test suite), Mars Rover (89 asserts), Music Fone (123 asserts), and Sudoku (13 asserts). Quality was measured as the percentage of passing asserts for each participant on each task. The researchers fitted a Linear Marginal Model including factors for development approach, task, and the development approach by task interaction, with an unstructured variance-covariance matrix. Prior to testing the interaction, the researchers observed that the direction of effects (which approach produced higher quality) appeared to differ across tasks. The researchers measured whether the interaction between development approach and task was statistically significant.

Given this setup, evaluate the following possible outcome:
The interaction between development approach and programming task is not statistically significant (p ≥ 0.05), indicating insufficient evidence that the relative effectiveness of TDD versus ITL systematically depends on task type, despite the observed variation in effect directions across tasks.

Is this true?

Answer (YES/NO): YES